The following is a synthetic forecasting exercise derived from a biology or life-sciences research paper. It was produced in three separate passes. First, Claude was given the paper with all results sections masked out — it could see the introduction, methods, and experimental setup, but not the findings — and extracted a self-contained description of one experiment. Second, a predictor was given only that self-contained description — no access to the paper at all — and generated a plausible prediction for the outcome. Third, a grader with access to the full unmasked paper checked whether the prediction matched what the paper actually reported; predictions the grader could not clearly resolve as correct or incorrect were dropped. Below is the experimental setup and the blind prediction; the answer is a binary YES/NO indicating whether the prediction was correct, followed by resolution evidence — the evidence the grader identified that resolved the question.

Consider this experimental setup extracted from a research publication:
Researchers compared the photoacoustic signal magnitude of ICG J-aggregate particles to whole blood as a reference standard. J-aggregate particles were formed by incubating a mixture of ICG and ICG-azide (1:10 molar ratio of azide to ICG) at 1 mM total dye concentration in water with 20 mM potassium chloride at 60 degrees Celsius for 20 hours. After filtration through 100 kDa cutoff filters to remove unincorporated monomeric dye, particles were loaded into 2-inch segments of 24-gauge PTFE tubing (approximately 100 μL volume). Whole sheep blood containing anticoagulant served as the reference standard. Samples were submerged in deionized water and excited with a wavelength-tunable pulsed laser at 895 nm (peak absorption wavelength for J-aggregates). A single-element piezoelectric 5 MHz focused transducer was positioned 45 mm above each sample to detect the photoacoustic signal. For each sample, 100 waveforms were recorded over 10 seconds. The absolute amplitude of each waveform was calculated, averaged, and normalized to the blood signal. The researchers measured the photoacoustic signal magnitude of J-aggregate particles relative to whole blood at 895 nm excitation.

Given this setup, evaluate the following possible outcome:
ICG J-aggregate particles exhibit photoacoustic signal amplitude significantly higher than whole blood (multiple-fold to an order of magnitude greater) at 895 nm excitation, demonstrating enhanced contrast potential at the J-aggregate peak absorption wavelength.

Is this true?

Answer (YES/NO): NO